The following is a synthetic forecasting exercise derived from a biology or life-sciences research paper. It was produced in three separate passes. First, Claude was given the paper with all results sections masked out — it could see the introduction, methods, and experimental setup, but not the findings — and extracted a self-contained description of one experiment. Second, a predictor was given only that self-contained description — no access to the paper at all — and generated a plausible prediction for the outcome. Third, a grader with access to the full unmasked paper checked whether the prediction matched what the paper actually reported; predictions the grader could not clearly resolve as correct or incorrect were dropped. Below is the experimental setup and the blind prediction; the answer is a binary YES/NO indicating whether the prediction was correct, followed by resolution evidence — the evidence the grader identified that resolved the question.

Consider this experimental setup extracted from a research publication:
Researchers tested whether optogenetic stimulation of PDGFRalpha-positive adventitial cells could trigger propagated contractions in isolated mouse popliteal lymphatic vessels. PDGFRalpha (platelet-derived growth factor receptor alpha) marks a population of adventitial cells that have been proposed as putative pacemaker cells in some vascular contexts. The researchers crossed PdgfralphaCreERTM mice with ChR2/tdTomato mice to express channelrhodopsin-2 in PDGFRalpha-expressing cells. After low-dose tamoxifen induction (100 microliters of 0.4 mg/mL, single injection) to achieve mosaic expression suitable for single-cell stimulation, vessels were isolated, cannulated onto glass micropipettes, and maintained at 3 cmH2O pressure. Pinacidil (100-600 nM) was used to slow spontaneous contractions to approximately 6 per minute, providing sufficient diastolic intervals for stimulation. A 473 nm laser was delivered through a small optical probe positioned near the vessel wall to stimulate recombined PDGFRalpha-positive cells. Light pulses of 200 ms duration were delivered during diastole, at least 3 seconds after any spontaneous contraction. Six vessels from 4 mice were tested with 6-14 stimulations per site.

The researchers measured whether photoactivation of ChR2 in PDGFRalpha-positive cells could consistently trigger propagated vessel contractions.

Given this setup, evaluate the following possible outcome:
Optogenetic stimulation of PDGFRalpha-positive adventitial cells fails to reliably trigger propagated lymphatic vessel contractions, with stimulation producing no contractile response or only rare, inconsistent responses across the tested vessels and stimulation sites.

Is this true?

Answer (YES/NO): YES